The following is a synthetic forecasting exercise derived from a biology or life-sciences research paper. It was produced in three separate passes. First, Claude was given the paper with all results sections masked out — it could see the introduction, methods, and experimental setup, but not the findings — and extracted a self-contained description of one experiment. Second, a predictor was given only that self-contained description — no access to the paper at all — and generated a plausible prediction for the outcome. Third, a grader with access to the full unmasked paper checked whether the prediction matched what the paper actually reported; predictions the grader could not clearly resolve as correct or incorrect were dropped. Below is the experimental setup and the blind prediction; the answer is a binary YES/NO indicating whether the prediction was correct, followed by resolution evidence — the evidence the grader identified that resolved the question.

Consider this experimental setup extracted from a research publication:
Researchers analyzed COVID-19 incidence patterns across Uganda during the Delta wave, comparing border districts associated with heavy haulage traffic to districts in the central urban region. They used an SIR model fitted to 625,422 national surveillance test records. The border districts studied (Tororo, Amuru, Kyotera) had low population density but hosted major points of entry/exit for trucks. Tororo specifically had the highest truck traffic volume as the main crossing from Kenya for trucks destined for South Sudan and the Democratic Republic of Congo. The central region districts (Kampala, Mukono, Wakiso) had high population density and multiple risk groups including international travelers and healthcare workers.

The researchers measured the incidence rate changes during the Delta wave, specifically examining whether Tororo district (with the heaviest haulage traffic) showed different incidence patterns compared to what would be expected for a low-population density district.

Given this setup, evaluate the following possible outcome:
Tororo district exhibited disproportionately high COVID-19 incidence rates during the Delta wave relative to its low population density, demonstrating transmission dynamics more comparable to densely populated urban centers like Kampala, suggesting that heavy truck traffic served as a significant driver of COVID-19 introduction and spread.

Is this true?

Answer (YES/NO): NO